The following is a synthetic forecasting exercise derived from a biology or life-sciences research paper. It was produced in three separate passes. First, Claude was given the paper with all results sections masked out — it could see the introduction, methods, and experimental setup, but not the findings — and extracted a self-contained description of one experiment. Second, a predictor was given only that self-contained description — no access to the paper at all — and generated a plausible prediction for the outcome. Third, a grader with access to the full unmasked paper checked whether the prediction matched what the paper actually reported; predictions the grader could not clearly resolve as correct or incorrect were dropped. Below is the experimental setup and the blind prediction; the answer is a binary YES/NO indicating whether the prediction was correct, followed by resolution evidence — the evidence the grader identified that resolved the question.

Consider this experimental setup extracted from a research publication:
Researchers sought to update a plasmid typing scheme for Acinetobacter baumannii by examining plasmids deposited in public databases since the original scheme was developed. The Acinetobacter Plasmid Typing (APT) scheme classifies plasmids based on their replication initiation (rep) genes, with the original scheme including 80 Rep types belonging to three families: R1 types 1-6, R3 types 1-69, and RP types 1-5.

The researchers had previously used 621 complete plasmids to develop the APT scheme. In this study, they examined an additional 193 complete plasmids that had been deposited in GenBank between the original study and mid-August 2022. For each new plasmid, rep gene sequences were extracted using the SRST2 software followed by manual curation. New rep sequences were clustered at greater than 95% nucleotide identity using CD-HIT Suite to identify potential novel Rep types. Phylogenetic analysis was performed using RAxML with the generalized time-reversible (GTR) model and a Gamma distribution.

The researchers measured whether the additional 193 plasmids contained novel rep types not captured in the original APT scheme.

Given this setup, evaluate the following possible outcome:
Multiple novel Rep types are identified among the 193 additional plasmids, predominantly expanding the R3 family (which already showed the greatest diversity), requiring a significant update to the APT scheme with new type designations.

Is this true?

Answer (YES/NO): YES